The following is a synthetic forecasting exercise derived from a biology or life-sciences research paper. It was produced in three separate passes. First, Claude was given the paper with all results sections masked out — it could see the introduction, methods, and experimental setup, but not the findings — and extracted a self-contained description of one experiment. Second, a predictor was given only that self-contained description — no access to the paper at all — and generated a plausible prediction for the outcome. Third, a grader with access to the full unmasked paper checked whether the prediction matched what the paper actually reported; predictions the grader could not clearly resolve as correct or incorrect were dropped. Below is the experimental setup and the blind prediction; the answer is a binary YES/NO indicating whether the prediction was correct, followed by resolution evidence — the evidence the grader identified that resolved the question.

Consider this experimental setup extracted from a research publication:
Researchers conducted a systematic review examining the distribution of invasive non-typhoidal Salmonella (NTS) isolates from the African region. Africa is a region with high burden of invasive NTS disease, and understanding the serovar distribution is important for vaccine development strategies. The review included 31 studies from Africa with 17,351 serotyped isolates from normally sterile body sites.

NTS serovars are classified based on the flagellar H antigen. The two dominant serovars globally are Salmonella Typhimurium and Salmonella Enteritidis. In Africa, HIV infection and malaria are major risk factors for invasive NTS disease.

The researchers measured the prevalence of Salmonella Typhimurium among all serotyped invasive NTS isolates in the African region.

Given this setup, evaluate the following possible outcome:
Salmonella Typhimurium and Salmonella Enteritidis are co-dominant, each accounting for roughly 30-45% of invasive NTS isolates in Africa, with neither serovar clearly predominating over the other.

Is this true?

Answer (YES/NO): NO